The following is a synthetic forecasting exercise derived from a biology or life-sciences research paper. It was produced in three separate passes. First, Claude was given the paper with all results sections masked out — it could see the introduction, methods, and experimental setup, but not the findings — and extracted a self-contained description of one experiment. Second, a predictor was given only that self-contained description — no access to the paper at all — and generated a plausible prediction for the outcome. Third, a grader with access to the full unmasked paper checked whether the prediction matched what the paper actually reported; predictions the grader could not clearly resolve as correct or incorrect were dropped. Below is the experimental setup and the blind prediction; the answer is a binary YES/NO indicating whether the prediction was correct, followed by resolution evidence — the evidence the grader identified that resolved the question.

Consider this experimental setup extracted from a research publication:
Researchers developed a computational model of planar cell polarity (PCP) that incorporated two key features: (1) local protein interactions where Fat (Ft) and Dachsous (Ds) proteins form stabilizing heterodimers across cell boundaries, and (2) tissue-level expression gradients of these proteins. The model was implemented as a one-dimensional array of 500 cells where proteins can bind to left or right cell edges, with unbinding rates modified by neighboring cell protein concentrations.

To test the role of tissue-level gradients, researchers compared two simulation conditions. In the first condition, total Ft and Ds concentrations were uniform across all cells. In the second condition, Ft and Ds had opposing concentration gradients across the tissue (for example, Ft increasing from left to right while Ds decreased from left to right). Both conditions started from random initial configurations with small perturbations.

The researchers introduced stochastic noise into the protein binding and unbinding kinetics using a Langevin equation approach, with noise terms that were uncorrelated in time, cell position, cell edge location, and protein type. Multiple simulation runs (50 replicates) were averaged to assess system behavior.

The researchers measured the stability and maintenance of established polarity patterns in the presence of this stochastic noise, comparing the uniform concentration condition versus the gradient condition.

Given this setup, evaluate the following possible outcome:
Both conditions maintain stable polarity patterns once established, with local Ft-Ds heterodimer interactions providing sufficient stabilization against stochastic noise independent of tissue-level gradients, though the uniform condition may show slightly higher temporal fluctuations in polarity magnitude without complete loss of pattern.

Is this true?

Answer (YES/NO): NO